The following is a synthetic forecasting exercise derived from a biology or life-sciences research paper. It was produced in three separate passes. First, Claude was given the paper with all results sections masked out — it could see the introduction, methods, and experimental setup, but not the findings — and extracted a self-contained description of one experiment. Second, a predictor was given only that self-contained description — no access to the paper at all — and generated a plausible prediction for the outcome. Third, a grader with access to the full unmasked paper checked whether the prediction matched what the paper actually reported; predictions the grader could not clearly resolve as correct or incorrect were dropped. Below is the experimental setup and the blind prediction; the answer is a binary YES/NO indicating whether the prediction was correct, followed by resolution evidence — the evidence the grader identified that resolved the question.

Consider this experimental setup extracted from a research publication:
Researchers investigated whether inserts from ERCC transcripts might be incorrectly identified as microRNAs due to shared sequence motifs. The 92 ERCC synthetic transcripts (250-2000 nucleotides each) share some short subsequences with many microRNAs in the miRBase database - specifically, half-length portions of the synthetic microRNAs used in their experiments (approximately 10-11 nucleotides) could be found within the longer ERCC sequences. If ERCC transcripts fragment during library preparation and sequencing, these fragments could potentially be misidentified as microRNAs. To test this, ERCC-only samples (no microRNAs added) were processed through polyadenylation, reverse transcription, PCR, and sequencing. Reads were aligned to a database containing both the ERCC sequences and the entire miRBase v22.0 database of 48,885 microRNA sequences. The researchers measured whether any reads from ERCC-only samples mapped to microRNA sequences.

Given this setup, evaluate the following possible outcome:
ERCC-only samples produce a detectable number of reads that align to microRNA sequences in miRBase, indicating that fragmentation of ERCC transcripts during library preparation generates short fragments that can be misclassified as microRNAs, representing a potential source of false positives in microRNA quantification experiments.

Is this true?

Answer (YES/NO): NO